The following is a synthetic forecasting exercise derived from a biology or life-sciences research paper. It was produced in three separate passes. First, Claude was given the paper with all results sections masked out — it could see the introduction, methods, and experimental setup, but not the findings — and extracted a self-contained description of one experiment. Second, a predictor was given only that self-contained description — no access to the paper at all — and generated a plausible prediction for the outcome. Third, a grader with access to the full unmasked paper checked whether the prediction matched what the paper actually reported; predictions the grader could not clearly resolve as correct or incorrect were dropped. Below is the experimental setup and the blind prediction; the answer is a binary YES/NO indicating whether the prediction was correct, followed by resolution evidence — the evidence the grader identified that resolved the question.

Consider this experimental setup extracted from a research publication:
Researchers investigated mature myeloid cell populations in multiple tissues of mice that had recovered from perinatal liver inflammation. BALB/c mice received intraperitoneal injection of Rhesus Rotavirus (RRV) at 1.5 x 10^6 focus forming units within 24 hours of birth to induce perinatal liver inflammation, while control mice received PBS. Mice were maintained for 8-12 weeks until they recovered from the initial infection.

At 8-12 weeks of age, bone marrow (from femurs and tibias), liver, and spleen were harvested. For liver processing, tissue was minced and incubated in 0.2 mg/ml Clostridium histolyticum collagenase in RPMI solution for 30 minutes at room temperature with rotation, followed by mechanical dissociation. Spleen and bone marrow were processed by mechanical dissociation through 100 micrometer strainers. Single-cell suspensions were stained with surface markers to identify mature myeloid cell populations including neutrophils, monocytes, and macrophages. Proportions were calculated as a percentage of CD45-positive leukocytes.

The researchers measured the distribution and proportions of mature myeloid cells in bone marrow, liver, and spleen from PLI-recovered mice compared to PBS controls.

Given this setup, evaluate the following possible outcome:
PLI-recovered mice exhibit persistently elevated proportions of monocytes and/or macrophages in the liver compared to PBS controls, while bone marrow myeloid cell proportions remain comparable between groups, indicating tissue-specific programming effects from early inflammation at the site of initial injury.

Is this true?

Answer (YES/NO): NO